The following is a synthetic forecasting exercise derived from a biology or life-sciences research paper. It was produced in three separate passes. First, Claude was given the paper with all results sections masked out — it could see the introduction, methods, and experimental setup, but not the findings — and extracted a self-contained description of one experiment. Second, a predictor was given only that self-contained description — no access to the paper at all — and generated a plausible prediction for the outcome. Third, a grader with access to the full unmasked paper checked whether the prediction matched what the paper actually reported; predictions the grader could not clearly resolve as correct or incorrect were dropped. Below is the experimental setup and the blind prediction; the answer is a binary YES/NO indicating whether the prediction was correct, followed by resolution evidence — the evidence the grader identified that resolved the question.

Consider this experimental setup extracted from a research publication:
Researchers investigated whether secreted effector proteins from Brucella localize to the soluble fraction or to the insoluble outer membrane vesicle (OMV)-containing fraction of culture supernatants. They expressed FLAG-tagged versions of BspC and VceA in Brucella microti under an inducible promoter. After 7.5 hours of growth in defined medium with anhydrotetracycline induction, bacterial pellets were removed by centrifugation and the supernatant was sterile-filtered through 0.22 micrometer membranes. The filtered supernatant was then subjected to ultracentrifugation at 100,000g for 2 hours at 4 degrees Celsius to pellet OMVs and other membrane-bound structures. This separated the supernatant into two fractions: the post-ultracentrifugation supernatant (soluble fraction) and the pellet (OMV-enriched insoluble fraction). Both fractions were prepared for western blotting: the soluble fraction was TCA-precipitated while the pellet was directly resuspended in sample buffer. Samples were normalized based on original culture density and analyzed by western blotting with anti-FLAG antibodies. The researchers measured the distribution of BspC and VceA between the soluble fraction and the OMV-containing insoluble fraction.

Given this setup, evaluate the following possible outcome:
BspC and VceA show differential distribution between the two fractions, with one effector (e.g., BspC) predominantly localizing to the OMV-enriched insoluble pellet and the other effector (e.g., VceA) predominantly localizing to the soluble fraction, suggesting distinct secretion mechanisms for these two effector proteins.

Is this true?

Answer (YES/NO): NO